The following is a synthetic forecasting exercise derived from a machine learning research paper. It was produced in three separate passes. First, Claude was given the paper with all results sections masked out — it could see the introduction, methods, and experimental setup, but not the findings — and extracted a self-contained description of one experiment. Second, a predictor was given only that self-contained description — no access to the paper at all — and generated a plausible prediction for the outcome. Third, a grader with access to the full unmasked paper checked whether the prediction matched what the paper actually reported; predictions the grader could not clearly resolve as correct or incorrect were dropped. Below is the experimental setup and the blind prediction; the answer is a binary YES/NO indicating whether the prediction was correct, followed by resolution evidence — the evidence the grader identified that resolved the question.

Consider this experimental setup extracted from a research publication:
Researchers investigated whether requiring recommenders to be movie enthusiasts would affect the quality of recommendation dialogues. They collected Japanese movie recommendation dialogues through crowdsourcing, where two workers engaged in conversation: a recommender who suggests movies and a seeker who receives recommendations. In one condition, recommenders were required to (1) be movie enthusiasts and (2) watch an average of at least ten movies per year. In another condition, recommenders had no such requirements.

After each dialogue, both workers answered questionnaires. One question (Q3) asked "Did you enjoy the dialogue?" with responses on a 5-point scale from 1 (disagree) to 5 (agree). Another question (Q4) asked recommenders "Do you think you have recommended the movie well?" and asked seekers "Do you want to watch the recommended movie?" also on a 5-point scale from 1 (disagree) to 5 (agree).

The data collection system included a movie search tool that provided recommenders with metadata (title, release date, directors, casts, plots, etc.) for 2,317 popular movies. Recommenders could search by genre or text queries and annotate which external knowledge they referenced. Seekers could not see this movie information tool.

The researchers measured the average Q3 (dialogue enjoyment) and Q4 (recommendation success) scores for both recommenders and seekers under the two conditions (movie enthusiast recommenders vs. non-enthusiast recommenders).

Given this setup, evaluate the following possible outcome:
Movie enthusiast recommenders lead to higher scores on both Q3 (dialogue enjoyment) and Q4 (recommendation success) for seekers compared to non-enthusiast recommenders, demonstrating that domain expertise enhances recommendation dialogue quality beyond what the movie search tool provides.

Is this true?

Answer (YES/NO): YES